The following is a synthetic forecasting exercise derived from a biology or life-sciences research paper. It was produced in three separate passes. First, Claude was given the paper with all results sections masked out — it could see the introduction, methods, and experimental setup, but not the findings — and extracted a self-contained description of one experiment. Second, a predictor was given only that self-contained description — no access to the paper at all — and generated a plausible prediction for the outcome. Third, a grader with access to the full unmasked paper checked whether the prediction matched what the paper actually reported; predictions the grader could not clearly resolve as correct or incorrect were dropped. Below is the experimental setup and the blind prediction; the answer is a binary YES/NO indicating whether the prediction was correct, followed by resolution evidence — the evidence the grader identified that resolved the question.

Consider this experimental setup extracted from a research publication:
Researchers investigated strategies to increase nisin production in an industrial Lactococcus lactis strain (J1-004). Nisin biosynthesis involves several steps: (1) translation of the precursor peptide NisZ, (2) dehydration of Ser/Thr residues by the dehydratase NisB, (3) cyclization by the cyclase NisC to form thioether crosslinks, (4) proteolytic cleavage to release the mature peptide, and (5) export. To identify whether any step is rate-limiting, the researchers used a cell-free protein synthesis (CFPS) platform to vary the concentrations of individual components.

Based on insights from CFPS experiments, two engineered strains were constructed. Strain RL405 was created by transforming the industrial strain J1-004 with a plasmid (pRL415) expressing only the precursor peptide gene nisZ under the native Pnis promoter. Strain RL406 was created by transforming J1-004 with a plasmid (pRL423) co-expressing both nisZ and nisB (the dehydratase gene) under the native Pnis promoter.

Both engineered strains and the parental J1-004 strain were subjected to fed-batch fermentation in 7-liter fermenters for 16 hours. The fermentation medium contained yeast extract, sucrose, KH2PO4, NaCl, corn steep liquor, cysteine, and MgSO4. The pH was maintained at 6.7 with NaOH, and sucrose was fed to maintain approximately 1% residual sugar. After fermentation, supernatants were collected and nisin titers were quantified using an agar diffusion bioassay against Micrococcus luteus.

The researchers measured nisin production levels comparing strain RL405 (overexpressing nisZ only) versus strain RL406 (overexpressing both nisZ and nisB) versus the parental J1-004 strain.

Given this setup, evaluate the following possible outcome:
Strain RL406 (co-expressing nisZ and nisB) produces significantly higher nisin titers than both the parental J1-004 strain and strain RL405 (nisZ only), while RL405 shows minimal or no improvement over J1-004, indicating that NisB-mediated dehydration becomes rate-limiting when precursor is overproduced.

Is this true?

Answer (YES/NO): NO